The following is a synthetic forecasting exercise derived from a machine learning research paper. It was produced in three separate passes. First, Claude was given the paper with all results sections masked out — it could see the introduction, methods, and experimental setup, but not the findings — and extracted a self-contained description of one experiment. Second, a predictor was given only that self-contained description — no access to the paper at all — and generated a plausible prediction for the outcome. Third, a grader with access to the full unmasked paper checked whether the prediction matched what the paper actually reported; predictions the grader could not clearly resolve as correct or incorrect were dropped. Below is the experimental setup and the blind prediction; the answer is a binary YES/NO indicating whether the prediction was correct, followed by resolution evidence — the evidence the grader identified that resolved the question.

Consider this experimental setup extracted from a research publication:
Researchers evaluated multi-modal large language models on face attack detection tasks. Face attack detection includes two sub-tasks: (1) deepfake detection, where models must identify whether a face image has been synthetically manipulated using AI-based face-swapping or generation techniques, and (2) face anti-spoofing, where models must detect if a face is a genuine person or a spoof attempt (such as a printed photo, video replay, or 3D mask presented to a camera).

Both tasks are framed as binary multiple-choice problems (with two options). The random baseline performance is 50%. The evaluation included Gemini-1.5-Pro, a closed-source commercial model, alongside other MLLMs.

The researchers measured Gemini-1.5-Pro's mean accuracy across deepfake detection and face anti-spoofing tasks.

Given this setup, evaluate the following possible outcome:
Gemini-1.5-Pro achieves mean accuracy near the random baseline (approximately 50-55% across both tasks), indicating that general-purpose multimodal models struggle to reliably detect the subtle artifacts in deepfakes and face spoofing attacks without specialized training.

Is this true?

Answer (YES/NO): NO